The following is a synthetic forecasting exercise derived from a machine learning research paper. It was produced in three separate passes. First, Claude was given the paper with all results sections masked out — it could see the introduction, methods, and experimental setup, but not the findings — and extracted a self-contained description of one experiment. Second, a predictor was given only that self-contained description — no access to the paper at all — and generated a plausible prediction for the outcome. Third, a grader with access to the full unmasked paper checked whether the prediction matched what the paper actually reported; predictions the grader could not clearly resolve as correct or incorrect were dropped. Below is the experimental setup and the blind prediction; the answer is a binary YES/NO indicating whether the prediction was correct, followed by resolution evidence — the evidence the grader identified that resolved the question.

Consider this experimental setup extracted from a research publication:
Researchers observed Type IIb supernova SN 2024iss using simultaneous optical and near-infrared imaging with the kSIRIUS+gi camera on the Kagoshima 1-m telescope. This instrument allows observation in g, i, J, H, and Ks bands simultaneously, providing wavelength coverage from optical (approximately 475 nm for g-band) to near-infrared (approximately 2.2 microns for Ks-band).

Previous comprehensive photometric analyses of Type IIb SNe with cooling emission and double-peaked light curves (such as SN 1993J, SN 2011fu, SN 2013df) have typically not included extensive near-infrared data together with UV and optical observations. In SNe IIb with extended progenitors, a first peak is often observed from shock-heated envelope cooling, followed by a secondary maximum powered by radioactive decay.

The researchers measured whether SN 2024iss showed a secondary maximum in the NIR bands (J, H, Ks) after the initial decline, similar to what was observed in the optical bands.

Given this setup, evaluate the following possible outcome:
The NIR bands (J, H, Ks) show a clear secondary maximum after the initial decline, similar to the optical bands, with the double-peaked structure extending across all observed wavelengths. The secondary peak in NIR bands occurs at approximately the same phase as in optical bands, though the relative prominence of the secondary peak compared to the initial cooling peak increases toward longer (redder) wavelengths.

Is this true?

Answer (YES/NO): NO